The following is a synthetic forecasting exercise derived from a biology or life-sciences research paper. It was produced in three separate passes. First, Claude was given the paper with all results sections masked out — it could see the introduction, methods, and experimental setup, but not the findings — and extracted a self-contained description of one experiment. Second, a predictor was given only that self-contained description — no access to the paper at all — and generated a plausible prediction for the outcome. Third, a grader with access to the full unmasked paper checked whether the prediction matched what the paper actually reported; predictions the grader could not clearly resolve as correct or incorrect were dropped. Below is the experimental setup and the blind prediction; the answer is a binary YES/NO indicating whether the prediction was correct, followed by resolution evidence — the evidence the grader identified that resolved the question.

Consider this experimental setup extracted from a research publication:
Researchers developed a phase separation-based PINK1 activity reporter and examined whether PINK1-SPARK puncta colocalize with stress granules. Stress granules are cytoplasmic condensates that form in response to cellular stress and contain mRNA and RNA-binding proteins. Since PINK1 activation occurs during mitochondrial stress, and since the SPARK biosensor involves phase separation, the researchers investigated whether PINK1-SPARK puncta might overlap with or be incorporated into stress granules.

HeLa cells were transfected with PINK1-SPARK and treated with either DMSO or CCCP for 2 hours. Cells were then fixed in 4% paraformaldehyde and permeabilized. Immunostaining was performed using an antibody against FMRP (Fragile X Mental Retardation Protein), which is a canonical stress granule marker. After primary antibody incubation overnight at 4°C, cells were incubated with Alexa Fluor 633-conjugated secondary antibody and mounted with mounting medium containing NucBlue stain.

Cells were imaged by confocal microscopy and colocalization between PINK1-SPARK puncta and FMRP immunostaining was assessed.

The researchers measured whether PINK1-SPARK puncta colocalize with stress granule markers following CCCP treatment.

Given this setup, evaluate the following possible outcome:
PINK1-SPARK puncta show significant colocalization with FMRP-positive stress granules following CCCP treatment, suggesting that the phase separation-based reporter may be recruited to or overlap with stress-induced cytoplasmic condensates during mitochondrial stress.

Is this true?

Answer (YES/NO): NO